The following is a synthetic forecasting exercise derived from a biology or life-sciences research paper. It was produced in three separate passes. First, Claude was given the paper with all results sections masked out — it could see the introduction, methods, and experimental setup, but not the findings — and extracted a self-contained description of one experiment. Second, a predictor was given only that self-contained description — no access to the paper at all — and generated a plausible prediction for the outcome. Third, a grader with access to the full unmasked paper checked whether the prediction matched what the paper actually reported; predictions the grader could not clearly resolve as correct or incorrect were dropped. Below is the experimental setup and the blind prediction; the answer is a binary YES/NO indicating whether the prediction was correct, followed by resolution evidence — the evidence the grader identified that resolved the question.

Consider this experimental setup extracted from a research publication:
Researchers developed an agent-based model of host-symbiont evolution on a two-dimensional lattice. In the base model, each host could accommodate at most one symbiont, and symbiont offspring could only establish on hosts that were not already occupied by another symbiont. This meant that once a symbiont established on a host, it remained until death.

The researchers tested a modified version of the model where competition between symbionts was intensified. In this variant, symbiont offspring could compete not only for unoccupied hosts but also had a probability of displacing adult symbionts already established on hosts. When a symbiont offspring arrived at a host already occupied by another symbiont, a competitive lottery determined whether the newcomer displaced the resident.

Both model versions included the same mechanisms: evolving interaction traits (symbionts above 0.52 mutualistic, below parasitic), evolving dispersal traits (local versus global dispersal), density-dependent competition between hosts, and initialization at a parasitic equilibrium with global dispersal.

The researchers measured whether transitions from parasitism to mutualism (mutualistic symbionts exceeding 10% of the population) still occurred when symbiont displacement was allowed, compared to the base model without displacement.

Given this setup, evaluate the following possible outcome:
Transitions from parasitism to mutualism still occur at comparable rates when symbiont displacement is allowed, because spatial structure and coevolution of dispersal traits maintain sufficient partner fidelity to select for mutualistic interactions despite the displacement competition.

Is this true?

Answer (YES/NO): NO